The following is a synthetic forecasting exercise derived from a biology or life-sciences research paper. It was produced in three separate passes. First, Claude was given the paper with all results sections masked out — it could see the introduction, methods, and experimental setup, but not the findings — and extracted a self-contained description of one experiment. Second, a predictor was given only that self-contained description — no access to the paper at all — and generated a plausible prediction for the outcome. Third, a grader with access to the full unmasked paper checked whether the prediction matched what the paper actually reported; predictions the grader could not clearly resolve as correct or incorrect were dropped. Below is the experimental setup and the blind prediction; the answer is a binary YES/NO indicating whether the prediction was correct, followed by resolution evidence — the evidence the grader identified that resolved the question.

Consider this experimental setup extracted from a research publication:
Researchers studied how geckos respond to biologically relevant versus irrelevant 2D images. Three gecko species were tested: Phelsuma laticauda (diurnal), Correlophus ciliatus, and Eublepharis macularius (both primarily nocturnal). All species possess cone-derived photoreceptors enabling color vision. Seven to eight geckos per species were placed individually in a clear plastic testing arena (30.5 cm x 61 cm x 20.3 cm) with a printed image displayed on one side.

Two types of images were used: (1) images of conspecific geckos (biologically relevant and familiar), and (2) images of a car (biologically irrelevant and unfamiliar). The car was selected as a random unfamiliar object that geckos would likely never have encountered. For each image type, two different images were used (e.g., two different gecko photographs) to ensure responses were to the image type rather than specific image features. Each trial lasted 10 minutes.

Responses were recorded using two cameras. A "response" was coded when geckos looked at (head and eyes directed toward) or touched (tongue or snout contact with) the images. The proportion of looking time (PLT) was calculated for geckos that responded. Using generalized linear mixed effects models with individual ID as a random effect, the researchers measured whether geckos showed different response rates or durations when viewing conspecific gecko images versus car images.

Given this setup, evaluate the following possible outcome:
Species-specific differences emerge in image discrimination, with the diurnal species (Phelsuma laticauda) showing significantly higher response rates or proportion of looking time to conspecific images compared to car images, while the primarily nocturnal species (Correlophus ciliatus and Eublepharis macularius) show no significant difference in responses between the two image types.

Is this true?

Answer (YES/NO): NO